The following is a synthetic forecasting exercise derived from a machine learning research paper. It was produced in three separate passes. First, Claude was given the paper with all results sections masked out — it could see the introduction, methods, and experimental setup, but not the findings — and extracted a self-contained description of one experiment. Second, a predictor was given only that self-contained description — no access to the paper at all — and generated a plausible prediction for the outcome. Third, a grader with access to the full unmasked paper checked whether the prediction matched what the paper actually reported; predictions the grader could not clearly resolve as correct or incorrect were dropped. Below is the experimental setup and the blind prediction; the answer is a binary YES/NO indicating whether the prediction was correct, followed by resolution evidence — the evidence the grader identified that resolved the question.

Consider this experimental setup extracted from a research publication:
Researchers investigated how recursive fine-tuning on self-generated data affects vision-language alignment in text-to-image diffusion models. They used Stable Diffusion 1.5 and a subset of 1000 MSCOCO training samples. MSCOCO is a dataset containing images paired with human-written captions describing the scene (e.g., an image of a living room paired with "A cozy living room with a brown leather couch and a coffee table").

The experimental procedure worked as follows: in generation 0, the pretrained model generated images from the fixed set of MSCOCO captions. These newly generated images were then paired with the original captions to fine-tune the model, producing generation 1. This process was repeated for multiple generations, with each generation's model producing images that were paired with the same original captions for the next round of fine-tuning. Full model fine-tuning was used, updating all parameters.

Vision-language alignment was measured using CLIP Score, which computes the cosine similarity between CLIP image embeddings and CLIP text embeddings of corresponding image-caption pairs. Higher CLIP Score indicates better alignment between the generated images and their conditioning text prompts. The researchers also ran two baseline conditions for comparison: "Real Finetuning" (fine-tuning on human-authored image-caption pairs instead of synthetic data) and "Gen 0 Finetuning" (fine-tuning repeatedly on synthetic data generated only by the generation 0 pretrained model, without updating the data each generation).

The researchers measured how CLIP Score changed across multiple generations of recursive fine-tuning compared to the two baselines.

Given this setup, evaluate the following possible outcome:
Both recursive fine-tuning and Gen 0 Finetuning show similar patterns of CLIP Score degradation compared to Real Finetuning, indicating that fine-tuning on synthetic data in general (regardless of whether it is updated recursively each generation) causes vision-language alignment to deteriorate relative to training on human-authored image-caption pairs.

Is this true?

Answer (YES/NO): NO